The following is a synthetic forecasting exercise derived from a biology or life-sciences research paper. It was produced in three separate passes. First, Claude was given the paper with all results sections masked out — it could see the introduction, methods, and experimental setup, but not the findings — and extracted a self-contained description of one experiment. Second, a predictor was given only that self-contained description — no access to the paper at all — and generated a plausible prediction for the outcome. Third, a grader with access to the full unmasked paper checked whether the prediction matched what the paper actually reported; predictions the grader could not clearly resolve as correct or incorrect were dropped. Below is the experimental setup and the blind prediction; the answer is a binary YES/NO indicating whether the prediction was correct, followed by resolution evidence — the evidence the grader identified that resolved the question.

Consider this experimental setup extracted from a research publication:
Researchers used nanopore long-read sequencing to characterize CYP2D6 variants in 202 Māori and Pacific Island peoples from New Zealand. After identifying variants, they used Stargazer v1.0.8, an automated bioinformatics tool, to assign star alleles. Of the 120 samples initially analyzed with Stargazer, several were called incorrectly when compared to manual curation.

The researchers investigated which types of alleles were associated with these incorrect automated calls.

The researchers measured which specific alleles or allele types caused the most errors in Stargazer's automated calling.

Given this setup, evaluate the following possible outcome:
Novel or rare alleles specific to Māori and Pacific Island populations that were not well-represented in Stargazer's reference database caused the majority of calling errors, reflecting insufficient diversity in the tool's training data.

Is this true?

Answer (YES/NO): NO